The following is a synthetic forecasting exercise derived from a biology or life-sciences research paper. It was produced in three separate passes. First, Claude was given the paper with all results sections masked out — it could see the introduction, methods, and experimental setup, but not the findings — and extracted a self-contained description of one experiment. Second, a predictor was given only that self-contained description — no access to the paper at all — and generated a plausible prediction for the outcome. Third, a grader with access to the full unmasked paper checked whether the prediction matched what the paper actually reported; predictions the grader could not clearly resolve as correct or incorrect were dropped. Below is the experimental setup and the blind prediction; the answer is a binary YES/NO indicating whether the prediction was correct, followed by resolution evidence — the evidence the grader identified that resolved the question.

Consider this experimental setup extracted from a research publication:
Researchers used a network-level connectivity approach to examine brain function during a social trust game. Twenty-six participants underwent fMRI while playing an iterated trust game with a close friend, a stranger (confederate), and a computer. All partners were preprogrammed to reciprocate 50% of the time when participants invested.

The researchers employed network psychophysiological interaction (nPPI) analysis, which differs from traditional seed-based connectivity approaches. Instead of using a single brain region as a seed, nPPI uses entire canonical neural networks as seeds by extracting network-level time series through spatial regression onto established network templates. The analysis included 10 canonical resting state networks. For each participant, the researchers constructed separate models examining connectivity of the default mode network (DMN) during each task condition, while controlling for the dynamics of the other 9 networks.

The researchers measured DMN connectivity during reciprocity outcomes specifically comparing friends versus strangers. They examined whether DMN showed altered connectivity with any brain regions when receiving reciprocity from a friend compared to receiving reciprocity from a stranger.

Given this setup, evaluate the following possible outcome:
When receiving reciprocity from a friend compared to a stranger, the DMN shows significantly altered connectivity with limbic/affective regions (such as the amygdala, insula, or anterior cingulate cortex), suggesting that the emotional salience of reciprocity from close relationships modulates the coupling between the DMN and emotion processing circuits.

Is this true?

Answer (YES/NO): NO